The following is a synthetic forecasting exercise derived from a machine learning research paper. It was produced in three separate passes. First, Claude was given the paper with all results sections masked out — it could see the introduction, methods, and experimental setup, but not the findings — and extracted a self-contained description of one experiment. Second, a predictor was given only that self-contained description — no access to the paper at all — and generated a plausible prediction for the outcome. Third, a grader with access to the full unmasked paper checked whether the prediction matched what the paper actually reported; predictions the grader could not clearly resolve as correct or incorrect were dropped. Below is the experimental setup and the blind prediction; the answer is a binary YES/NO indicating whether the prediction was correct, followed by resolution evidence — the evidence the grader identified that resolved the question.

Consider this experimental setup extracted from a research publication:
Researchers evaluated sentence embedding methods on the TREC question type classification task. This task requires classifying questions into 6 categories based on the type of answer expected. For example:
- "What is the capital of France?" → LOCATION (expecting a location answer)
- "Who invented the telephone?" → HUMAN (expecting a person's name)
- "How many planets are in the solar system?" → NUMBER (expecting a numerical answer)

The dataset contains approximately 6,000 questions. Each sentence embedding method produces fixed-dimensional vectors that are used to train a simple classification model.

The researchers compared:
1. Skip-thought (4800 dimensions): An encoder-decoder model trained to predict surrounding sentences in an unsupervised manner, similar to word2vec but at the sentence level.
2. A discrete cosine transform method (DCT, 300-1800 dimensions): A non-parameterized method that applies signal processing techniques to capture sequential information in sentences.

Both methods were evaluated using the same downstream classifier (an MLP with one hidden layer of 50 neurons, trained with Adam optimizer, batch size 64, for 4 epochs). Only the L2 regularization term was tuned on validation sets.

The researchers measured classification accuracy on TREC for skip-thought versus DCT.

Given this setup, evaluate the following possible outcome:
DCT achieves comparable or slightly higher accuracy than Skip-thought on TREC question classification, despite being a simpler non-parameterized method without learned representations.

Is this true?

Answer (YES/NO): NO